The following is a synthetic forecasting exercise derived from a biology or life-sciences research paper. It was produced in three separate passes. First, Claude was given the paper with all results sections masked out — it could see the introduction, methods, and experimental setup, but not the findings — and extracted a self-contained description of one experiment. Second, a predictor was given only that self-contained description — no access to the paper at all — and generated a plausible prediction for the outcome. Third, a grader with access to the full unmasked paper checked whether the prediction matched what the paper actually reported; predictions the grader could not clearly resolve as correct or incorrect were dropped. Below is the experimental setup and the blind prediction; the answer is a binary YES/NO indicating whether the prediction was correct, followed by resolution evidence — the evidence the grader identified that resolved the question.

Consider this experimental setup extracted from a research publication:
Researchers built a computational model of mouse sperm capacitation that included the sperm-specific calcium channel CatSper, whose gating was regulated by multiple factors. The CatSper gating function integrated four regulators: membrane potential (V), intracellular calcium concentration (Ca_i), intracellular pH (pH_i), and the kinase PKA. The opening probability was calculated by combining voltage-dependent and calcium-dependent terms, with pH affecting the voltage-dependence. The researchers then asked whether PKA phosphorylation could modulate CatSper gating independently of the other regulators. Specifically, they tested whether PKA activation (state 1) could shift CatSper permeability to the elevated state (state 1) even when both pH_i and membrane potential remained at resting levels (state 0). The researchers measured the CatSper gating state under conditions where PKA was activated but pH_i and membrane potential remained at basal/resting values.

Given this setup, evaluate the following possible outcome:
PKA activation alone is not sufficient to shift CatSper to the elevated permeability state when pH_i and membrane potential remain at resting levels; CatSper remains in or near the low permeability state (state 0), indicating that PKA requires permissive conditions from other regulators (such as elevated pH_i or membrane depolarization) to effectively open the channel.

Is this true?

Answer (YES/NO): NO